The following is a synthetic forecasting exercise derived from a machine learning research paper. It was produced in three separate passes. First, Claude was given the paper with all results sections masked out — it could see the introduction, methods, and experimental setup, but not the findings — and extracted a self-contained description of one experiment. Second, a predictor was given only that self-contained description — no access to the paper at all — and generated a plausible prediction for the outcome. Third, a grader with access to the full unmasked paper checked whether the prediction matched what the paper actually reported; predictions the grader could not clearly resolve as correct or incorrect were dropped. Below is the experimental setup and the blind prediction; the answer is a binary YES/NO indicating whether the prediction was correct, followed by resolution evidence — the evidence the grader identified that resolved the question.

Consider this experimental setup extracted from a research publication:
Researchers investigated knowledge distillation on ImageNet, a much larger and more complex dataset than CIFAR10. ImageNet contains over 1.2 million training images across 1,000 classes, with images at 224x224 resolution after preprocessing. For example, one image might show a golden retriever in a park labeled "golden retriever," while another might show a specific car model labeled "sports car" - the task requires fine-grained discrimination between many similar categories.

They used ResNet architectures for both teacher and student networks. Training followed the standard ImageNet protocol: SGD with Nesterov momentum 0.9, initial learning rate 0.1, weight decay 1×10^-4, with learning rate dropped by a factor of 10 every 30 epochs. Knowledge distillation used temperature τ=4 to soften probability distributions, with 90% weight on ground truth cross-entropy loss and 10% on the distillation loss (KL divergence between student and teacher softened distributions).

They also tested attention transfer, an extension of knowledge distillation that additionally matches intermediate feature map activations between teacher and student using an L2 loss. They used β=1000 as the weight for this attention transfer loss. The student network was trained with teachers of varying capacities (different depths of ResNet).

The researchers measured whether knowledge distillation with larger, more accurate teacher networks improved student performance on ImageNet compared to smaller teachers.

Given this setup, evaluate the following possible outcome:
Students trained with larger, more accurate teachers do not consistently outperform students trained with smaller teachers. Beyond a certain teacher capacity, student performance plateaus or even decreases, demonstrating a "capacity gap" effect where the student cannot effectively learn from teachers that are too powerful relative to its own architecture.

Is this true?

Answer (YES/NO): YES